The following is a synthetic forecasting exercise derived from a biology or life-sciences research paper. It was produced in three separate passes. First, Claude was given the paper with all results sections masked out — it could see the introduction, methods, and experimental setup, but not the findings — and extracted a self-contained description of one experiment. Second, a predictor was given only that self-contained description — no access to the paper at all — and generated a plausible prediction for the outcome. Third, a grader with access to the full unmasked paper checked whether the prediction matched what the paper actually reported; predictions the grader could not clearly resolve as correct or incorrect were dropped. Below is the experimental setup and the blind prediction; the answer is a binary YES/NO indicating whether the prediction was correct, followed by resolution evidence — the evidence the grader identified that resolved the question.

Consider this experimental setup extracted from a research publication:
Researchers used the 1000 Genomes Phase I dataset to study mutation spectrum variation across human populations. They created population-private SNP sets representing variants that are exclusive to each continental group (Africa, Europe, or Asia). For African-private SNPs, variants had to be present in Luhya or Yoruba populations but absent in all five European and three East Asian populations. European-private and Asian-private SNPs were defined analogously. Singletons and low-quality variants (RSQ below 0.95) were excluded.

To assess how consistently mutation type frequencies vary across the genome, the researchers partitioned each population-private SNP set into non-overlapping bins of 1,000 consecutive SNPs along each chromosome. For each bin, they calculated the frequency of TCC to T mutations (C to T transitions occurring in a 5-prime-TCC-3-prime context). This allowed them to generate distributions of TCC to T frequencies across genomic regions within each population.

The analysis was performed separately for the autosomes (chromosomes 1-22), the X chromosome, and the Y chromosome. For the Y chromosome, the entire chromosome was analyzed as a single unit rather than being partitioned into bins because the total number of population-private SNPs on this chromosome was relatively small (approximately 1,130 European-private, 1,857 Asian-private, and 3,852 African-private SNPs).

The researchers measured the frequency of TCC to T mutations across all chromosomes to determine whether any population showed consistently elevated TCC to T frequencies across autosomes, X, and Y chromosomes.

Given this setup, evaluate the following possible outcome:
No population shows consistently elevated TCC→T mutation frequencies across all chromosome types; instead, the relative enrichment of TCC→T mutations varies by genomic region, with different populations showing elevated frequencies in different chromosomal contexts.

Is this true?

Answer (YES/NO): NO